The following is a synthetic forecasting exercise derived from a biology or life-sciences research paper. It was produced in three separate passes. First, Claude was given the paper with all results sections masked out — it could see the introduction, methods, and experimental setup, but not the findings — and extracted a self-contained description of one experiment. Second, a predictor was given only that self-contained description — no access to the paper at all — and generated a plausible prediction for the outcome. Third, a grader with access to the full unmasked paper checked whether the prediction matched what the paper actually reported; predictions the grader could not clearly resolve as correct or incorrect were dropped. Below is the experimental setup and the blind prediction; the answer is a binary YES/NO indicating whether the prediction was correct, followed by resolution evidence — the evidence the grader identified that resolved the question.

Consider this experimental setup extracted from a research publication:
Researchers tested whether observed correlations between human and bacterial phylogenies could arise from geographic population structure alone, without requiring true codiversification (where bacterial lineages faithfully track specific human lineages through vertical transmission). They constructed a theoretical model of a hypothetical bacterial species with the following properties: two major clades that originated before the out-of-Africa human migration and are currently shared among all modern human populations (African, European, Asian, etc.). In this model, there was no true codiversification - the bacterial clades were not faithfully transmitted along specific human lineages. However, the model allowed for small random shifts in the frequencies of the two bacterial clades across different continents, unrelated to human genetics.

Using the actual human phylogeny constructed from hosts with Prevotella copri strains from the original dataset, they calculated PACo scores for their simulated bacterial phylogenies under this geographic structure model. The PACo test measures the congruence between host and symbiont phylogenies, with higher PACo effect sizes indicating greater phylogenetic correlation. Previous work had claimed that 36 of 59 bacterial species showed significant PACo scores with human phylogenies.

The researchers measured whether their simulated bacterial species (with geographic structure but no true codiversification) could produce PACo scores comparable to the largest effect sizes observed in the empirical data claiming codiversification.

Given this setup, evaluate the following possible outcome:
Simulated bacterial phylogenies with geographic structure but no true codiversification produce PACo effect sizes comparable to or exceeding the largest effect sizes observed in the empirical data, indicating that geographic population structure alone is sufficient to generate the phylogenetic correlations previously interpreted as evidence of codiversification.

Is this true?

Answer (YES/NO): YES